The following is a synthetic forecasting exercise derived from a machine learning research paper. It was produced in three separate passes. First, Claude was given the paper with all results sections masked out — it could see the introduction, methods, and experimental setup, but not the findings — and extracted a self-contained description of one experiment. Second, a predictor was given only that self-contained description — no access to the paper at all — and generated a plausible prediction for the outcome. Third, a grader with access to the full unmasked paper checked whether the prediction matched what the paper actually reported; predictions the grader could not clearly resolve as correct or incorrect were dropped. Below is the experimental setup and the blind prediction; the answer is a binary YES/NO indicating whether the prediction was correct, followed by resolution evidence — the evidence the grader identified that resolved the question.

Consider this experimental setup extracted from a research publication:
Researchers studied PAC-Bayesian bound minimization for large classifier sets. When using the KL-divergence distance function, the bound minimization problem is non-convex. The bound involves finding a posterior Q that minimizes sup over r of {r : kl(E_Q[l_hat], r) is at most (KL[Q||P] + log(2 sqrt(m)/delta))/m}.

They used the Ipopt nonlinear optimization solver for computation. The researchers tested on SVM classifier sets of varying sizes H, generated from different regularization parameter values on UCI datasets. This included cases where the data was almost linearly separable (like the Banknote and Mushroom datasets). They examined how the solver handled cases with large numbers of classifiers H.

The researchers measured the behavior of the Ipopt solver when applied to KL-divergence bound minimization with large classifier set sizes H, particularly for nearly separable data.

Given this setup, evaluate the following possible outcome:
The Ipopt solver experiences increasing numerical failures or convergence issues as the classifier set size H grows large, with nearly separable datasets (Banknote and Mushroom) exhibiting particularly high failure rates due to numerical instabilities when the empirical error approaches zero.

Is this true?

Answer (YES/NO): NO